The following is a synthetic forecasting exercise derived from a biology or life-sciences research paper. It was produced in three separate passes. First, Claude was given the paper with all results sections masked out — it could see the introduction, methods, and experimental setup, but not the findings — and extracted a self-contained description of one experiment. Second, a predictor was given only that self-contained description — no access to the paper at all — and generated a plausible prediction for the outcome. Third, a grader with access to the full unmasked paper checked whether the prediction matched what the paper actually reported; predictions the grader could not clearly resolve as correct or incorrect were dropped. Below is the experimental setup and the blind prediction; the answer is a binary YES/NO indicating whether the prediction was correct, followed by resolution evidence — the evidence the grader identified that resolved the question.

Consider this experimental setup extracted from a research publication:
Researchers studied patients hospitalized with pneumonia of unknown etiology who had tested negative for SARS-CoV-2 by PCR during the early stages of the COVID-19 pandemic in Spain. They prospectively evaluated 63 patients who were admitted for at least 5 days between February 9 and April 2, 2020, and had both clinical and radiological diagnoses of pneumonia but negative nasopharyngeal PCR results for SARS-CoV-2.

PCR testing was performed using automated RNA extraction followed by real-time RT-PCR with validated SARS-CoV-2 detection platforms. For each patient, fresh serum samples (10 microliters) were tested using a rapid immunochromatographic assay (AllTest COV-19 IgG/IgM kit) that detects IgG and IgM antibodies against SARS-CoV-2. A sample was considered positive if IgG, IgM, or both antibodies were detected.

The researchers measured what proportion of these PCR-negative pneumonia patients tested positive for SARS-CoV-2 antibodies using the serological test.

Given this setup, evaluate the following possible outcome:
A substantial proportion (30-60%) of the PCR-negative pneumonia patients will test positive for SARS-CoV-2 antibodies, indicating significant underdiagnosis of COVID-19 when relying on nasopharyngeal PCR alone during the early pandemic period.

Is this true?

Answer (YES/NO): NO